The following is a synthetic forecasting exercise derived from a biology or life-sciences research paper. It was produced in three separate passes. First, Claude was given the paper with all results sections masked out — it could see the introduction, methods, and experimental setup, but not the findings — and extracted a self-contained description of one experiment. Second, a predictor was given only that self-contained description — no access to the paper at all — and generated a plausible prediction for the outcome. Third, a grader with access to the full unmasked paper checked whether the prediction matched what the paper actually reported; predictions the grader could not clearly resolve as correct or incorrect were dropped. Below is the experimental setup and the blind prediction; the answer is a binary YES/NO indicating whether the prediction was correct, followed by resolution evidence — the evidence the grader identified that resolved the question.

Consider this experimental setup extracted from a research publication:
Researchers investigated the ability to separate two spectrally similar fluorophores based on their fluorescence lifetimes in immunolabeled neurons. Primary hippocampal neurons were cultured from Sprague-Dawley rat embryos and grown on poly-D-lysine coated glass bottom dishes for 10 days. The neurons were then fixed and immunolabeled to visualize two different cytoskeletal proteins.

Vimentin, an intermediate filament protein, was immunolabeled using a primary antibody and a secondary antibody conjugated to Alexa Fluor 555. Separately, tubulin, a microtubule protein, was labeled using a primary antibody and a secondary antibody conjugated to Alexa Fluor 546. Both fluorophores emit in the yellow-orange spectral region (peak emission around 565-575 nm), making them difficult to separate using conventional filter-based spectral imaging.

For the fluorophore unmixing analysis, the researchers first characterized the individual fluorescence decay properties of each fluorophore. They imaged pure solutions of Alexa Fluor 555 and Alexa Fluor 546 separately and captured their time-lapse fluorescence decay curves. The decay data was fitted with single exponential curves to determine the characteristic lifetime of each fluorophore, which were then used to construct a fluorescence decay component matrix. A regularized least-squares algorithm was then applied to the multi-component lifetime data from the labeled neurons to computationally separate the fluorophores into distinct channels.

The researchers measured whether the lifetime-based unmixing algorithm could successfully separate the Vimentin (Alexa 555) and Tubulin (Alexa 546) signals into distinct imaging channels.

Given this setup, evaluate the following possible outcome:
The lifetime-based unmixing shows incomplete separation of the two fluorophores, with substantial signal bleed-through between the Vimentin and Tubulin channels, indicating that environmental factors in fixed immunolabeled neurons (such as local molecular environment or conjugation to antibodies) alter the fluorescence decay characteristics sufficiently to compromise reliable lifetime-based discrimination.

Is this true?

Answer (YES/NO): NO